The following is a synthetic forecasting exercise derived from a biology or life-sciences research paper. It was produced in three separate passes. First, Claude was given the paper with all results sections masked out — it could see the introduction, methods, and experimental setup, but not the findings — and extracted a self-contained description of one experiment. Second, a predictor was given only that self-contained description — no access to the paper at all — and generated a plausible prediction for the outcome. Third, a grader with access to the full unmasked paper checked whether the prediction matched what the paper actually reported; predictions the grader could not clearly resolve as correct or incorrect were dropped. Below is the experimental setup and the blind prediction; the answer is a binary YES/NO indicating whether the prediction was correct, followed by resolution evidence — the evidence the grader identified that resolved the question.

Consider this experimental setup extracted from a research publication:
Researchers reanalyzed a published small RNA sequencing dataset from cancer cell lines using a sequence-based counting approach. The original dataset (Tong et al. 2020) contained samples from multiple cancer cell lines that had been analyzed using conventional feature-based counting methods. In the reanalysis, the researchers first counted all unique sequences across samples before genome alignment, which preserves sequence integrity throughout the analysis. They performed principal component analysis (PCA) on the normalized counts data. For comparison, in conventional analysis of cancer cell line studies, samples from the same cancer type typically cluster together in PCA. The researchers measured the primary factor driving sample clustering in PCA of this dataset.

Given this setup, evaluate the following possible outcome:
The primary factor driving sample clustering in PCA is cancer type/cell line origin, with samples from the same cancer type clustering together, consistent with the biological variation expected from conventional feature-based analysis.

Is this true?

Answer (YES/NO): NO